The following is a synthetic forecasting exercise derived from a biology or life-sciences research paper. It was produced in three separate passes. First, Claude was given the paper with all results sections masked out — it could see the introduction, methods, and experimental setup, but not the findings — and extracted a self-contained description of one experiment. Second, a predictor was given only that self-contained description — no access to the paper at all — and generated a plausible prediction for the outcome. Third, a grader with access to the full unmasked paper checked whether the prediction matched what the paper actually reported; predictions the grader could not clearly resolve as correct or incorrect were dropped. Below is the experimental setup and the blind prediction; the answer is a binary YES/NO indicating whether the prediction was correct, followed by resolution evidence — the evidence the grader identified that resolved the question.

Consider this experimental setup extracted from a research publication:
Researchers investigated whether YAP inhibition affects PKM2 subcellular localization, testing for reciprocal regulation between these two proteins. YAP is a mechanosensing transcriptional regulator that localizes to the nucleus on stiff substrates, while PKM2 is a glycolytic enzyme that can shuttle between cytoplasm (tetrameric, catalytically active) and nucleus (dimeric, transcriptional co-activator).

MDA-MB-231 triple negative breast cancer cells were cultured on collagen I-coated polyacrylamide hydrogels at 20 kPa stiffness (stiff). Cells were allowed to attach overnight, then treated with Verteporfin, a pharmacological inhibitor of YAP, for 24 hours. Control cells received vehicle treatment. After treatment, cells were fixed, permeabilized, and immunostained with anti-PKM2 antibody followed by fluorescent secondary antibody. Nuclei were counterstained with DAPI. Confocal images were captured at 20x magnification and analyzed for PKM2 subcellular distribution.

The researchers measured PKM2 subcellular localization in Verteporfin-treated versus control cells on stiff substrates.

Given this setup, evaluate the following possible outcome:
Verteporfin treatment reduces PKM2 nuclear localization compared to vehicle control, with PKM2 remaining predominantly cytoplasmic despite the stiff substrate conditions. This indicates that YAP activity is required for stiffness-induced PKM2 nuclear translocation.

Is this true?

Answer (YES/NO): NO